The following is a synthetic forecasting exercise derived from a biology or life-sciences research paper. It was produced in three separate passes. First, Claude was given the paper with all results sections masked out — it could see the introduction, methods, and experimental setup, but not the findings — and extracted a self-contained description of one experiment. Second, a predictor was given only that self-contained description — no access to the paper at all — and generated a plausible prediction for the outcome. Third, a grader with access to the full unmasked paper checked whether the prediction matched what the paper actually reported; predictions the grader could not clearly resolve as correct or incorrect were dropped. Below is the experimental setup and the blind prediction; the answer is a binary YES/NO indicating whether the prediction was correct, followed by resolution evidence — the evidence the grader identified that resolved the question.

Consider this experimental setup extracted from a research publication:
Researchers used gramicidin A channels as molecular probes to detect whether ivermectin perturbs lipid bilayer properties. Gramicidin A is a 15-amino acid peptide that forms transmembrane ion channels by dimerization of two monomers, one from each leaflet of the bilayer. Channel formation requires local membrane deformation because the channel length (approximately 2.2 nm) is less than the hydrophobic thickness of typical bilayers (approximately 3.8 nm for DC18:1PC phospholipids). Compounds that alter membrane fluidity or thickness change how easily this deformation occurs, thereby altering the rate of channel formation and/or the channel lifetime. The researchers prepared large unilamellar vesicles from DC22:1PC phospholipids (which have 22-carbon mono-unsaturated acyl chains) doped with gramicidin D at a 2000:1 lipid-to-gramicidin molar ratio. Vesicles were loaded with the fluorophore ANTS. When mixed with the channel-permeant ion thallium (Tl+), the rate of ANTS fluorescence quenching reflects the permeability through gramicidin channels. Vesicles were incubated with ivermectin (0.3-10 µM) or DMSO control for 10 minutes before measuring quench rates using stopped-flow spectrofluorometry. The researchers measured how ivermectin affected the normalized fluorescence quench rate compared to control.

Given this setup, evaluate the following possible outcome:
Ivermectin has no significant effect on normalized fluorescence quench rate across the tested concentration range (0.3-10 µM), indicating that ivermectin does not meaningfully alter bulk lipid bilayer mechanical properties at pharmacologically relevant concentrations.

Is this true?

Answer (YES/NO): NO